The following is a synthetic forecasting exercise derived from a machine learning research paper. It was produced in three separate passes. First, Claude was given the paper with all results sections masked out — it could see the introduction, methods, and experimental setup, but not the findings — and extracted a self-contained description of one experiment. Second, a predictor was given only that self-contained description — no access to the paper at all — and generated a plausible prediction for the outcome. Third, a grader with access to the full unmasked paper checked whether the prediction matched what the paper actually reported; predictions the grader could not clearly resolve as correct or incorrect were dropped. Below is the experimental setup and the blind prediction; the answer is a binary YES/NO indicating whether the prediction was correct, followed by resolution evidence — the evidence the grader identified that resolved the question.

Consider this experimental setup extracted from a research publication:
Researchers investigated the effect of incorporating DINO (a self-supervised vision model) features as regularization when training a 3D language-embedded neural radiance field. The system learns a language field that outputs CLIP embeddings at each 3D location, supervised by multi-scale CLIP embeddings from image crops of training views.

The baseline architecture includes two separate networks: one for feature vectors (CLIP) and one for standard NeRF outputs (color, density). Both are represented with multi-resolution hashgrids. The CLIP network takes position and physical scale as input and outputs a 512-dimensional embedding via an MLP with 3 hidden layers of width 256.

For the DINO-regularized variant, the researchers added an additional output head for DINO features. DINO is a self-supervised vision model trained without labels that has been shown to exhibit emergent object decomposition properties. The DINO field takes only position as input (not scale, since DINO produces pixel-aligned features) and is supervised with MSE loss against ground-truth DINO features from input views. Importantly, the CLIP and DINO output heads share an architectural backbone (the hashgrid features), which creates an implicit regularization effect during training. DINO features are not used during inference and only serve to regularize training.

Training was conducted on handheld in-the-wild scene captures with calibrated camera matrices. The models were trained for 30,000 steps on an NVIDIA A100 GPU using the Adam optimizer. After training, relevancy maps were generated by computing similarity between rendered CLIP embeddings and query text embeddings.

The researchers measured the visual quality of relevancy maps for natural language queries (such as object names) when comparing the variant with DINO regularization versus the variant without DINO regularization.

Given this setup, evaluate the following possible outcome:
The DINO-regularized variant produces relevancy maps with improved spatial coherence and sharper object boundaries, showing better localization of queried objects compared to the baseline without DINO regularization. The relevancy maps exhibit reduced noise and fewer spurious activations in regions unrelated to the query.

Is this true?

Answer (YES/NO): YES